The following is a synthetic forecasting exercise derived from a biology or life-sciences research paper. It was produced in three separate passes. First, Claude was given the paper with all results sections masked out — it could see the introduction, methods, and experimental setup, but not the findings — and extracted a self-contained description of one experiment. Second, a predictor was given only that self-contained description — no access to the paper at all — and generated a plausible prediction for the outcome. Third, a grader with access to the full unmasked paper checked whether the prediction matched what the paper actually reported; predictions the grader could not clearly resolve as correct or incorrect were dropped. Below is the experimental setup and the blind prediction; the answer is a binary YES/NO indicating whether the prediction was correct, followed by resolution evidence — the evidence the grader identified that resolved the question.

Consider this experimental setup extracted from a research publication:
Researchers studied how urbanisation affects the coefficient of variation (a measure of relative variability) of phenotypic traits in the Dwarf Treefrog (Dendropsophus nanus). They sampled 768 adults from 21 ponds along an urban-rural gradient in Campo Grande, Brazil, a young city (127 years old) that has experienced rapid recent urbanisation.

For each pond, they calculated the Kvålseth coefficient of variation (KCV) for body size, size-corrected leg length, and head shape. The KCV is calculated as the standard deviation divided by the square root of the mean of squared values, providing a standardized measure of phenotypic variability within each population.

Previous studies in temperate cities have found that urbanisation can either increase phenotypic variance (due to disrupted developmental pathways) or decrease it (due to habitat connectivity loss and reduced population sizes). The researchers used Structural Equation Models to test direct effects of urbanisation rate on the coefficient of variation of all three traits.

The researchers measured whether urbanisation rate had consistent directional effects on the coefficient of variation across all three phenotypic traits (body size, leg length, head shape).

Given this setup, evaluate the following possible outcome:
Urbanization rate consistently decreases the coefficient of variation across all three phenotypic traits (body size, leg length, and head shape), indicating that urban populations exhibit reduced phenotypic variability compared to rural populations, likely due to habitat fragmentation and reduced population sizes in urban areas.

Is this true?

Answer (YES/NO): NO